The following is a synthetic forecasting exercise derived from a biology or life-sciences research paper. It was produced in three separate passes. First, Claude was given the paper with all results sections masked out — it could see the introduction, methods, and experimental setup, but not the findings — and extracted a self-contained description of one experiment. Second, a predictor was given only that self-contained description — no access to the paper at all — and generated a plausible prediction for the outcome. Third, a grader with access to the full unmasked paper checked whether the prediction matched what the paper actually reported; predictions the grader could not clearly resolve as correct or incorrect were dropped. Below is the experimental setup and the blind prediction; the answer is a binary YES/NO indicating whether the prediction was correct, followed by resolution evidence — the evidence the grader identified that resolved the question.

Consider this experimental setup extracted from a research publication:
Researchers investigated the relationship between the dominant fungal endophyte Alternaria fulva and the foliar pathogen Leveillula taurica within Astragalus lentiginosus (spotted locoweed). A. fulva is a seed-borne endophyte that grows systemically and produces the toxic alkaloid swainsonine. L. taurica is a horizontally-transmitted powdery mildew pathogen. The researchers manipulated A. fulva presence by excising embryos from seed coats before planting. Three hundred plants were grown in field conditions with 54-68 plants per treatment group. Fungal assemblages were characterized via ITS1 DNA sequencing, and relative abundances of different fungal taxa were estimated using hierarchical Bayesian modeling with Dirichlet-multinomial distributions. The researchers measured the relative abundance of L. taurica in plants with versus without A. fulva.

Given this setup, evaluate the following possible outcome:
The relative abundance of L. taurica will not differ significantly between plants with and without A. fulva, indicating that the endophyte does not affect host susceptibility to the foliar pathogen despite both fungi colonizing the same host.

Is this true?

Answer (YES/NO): NO